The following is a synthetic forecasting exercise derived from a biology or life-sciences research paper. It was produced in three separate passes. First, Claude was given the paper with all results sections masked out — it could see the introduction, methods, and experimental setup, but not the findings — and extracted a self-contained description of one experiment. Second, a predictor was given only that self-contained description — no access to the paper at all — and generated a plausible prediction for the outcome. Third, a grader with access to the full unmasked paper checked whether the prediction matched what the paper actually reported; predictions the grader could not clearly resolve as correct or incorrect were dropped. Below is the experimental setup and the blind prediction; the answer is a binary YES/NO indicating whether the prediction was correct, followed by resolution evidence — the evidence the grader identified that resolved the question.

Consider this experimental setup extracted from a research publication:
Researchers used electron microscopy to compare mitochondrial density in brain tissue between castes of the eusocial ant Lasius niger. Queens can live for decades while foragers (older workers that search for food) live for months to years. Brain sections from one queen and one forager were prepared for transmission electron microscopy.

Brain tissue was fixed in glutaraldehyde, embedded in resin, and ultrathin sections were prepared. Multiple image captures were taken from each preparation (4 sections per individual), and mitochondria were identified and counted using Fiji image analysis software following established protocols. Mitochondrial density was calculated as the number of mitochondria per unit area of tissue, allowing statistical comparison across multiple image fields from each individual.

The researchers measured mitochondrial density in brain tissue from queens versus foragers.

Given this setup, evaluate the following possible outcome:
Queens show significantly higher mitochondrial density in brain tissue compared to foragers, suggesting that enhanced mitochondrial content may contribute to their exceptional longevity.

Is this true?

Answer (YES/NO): NO